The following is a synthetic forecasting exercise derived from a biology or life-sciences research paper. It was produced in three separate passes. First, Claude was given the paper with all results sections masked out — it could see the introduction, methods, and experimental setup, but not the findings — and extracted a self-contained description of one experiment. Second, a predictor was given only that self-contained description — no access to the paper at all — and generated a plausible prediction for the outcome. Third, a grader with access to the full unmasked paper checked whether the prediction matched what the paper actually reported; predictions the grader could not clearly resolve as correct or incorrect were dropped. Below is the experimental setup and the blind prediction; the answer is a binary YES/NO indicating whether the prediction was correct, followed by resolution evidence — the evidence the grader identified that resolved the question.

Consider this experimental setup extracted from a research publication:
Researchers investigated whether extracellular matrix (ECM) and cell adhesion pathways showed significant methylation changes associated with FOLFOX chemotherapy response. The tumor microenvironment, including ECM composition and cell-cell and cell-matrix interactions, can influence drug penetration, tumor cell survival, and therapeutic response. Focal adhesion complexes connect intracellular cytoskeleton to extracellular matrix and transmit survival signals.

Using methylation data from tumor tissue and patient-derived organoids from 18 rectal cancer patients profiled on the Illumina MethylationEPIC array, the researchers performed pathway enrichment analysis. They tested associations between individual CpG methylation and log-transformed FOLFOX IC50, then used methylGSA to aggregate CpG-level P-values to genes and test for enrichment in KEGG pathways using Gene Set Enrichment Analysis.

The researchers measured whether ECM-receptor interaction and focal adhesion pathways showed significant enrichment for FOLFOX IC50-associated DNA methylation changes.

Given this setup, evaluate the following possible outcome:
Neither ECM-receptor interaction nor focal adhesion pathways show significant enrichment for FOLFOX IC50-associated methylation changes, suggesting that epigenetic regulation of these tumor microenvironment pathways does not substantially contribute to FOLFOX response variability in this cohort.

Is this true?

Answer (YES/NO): NO